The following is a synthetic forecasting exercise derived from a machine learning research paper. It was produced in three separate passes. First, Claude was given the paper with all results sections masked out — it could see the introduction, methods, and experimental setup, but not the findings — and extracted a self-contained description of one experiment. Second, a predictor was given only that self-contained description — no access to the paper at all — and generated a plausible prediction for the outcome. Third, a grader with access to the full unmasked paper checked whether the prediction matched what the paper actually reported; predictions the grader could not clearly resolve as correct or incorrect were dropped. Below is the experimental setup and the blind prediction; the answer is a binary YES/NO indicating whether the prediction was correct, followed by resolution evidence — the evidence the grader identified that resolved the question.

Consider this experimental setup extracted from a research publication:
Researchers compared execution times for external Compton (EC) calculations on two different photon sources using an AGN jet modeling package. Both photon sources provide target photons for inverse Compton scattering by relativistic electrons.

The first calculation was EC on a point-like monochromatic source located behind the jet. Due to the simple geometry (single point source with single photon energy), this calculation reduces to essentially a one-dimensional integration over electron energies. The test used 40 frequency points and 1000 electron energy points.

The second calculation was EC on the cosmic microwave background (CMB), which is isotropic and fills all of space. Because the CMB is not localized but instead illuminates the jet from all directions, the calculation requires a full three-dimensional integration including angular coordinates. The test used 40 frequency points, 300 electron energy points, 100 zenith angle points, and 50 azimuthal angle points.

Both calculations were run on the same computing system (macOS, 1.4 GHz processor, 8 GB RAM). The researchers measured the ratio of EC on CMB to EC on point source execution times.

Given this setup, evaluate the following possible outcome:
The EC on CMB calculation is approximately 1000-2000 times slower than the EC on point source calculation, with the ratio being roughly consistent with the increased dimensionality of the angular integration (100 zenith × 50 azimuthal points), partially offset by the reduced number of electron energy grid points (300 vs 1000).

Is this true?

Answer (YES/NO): NO